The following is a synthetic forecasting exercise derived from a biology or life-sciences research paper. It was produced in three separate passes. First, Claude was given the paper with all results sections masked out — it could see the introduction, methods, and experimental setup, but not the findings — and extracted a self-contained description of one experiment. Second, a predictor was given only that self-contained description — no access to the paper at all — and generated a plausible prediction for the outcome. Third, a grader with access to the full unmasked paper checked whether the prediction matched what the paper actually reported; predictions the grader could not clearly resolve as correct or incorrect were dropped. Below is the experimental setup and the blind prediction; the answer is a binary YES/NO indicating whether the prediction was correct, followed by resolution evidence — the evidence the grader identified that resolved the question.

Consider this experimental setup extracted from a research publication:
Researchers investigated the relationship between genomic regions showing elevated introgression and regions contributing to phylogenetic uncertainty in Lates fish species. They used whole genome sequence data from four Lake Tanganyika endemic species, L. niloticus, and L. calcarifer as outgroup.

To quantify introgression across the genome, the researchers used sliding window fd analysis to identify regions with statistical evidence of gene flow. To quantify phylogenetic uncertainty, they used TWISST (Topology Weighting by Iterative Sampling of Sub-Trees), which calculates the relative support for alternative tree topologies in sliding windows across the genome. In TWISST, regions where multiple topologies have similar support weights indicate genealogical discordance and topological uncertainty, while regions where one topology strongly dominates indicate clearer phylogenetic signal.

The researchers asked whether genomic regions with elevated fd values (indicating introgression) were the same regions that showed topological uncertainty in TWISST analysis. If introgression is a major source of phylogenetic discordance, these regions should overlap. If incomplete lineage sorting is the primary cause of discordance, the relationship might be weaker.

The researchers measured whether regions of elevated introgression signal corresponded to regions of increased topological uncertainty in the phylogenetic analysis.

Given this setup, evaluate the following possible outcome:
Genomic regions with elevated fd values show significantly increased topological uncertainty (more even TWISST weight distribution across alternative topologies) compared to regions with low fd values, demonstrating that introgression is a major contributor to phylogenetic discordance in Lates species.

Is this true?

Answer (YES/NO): NO